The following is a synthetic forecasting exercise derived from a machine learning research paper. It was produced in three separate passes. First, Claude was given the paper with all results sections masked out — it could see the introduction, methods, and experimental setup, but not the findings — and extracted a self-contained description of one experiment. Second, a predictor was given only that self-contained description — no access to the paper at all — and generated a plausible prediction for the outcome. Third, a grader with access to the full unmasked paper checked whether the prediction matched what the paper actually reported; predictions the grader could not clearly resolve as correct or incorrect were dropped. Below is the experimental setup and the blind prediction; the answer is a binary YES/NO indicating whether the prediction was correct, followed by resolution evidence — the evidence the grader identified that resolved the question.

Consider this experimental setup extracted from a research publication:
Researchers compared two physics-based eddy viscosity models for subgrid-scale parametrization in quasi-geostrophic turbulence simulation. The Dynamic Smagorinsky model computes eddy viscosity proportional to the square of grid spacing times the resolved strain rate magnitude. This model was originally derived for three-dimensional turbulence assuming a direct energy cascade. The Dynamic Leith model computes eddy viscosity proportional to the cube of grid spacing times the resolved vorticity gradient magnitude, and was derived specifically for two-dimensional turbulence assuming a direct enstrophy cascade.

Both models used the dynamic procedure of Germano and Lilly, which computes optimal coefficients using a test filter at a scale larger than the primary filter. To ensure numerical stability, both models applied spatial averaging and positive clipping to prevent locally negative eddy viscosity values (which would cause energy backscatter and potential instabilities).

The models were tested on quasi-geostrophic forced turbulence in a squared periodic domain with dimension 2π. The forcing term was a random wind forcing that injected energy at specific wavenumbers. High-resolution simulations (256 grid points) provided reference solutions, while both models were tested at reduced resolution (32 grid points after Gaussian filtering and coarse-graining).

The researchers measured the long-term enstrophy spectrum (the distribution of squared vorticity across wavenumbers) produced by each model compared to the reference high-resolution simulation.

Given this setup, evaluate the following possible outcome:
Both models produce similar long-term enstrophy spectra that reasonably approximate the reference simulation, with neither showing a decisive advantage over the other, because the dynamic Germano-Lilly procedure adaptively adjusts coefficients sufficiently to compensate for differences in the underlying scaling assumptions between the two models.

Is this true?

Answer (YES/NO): NO